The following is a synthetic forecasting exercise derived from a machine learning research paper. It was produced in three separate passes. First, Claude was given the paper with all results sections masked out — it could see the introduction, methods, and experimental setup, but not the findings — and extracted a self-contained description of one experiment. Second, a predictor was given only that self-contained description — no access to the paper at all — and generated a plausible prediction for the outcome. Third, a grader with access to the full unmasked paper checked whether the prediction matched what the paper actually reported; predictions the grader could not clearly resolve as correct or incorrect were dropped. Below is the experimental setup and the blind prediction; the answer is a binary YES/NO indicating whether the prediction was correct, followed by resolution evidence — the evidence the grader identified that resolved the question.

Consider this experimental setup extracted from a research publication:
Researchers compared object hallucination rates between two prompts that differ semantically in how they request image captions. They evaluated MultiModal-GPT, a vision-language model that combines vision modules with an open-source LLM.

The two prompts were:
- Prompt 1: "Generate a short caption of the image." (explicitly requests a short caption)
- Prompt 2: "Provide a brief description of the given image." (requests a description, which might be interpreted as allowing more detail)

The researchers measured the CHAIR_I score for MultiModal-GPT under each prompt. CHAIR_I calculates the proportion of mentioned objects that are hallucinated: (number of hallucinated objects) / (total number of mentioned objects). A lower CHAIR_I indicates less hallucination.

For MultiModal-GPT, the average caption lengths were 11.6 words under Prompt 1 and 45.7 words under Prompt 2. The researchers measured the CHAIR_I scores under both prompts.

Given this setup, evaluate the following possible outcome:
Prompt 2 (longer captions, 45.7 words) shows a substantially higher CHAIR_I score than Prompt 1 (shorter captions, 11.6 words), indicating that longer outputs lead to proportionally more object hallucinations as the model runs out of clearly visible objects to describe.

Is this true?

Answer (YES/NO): YES